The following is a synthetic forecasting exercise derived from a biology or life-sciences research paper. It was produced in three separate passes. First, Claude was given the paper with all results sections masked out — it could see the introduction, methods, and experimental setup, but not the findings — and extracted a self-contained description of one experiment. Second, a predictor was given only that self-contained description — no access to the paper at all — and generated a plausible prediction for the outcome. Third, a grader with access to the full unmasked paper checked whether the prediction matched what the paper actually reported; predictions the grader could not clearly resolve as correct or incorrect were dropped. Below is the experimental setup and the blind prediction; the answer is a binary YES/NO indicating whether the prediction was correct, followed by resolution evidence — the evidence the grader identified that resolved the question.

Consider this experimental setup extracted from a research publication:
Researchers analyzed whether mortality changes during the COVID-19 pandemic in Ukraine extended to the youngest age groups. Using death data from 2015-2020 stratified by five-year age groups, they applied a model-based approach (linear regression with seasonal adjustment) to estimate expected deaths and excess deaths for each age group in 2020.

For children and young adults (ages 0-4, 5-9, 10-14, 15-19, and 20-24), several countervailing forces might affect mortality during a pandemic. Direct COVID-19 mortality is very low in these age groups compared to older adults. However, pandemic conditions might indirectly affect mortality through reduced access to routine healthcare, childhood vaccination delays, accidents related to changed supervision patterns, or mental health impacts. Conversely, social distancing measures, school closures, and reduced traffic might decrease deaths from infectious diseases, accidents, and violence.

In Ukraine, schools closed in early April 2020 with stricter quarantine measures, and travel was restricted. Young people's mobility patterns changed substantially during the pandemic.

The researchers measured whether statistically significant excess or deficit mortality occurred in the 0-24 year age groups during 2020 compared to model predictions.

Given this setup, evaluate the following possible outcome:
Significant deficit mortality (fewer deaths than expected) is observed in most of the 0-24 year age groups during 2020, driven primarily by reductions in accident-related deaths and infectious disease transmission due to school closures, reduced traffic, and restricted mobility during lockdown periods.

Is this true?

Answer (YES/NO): NO